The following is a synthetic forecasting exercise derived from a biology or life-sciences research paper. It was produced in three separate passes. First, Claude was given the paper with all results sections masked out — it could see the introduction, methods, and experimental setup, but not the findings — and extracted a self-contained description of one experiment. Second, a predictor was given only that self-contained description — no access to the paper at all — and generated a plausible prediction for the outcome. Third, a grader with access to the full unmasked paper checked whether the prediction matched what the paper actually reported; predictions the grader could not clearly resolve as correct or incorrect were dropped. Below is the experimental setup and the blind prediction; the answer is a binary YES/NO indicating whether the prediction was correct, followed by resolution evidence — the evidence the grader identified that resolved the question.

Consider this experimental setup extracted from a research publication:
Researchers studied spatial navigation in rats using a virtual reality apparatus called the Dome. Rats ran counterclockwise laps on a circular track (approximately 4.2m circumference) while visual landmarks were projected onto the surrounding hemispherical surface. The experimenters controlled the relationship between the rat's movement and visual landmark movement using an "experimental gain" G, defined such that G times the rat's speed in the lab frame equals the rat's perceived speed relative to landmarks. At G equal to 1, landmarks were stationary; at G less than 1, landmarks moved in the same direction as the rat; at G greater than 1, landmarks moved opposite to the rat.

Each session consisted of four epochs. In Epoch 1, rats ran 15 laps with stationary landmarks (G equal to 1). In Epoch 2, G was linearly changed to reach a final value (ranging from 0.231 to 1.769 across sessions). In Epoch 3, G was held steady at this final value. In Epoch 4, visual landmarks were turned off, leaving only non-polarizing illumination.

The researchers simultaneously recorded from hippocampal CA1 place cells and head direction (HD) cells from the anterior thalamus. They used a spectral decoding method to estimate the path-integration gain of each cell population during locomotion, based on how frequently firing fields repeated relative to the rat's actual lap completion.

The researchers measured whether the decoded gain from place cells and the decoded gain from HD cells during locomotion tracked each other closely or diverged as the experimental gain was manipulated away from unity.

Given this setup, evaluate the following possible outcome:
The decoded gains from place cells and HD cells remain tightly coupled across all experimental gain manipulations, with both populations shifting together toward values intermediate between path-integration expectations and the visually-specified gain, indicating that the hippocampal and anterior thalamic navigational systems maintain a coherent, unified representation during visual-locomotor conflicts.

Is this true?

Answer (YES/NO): NO